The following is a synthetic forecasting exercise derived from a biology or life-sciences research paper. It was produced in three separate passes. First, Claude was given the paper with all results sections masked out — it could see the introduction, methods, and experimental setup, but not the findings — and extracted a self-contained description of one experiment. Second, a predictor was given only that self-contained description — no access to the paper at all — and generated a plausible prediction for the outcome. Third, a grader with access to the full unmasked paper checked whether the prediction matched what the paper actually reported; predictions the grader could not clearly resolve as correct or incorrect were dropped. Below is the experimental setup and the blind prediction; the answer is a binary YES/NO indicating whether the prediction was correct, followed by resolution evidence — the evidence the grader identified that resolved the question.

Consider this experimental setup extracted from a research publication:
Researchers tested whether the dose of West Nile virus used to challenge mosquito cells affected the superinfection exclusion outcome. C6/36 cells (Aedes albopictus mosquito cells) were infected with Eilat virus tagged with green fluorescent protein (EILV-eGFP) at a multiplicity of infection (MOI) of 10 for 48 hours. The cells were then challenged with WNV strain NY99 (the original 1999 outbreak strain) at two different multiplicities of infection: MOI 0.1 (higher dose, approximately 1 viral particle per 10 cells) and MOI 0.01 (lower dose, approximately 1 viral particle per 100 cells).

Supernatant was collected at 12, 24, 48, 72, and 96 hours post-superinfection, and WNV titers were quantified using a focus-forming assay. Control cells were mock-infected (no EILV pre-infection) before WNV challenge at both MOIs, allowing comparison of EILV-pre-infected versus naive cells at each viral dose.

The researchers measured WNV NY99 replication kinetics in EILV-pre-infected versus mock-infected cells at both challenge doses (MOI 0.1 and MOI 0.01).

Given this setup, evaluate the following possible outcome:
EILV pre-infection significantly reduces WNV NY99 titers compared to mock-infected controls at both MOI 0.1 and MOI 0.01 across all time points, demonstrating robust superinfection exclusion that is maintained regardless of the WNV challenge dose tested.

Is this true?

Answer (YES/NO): NO